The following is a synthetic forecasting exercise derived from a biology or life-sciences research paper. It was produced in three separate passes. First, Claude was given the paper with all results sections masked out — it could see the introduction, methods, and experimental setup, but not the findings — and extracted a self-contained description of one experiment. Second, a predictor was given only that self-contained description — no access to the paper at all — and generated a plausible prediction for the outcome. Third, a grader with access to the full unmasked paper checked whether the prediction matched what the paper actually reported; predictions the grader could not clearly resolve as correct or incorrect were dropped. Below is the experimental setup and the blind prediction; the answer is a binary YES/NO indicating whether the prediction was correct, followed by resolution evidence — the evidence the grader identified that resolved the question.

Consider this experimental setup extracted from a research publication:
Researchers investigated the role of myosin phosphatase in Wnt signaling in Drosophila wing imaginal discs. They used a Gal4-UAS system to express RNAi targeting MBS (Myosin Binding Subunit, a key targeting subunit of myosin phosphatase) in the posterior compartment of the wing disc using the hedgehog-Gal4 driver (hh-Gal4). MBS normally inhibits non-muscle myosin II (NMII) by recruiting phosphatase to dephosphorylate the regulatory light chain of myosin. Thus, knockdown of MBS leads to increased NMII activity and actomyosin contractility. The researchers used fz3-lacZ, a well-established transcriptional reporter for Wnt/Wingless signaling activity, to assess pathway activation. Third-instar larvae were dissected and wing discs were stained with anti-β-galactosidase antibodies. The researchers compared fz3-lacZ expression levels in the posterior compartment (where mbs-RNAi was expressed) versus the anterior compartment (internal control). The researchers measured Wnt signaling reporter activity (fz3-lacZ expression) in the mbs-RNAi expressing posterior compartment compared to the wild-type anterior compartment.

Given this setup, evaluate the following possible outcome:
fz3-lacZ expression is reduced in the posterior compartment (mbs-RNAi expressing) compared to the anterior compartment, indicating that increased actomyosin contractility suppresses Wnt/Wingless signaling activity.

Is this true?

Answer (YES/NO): YES